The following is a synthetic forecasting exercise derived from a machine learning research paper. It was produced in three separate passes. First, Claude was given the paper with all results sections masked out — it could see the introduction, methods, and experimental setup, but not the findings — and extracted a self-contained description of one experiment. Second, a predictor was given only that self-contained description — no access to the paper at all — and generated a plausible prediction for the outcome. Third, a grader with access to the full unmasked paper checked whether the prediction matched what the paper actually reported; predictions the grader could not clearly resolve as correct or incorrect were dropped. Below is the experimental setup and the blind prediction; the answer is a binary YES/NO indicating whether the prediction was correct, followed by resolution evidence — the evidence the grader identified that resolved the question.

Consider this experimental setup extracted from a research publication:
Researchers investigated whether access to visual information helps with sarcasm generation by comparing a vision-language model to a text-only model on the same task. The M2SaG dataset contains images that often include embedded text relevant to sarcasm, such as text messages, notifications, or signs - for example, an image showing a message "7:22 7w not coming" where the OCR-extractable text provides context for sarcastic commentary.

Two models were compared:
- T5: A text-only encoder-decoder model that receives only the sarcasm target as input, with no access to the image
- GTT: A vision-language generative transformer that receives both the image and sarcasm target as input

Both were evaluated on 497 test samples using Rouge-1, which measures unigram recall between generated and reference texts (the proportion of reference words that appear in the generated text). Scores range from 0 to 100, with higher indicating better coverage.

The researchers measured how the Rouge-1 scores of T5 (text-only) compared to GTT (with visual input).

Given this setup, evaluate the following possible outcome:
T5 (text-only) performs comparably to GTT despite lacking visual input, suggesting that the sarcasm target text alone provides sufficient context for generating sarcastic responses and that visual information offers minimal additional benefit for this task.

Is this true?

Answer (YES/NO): YES